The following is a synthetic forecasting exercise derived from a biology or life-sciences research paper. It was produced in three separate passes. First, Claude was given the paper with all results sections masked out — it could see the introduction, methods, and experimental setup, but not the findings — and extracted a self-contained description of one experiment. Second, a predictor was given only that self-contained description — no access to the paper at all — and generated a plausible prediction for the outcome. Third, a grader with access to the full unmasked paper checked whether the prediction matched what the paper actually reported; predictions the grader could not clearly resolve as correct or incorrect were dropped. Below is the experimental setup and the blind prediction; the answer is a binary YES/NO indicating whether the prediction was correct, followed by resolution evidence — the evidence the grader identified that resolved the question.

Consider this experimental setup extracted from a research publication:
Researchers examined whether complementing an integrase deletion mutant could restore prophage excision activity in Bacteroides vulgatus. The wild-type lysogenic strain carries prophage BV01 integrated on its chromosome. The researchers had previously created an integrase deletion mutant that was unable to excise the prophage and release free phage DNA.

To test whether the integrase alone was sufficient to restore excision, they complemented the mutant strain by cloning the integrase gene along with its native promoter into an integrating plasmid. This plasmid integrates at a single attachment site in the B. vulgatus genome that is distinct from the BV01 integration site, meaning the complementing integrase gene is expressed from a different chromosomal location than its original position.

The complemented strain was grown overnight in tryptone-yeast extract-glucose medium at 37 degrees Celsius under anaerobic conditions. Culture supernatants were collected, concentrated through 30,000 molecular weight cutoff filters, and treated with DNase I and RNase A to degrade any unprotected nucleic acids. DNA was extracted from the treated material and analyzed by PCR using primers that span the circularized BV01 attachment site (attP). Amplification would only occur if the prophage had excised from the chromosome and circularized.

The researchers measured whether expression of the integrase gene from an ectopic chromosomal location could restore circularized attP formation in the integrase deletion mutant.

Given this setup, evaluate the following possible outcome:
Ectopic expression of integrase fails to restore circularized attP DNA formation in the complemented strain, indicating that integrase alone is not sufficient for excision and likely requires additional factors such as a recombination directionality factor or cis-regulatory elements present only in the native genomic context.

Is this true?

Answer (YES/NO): NO